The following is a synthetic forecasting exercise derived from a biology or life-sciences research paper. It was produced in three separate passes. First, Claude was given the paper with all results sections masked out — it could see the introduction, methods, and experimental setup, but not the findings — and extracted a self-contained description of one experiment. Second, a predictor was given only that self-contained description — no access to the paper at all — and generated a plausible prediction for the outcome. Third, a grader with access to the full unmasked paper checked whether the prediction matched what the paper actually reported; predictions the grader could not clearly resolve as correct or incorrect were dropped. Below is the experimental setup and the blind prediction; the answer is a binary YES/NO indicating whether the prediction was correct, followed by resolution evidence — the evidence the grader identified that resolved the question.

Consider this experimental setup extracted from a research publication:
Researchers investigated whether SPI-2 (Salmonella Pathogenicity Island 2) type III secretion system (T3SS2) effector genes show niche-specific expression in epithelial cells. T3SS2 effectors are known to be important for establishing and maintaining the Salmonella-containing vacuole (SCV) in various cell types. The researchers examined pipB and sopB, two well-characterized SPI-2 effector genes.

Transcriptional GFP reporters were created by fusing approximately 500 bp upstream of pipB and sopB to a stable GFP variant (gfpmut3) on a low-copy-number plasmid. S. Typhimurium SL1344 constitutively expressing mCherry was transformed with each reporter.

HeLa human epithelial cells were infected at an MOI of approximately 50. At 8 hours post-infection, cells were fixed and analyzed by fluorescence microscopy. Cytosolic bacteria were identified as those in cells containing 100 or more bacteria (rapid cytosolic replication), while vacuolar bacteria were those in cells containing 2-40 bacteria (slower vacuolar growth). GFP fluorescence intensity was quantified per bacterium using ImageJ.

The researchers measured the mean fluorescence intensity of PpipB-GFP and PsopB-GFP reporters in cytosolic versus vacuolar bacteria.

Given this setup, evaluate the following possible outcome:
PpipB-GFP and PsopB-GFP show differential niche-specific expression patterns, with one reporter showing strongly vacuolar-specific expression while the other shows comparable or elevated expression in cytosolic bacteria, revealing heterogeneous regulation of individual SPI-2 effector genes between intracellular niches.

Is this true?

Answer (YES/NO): YES